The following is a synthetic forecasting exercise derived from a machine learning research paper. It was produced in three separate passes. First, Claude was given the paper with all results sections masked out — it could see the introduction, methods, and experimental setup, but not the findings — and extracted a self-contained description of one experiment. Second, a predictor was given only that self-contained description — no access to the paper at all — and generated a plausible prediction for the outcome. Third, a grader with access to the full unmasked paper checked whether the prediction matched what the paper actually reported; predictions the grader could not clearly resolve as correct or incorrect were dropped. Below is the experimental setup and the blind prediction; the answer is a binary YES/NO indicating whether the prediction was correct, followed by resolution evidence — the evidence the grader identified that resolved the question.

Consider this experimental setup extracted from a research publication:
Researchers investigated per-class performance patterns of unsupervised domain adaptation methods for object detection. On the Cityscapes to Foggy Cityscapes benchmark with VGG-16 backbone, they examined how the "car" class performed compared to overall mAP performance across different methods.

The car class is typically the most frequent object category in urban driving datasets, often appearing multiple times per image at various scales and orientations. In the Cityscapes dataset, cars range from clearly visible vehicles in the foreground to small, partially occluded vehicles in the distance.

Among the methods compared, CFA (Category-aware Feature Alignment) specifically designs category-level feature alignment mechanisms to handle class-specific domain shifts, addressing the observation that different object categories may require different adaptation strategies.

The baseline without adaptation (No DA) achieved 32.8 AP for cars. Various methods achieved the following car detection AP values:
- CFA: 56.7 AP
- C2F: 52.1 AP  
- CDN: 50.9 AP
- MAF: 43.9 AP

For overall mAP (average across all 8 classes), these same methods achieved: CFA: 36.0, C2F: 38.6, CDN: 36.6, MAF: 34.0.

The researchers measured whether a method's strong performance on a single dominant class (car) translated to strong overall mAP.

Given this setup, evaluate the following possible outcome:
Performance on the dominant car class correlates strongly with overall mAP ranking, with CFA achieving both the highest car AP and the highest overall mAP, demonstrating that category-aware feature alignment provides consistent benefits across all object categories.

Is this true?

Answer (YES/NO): NO